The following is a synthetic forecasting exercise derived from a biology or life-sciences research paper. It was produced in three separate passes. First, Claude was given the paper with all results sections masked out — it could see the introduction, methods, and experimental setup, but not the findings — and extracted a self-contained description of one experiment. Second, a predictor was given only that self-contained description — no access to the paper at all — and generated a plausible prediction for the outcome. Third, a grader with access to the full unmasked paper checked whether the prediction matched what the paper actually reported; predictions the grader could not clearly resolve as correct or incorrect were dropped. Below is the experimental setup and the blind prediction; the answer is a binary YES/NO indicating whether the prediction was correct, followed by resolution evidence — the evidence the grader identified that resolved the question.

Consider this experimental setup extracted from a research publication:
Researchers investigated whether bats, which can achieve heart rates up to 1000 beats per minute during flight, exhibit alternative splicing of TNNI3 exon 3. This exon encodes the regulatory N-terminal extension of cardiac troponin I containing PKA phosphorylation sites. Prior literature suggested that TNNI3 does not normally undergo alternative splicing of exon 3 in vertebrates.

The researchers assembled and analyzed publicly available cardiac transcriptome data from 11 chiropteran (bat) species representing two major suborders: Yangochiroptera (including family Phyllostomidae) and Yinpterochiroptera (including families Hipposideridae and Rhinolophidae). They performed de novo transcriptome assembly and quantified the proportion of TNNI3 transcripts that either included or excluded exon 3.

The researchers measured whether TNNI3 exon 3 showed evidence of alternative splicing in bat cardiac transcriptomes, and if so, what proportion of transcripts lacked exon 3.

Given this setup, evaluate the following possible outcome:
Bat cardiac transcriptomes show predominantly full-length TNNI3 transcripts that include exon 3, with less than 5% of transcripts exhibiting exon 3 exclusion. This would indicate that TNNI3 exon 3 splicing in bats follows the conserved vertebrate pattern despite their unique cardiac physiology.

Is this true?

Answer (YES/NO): NO